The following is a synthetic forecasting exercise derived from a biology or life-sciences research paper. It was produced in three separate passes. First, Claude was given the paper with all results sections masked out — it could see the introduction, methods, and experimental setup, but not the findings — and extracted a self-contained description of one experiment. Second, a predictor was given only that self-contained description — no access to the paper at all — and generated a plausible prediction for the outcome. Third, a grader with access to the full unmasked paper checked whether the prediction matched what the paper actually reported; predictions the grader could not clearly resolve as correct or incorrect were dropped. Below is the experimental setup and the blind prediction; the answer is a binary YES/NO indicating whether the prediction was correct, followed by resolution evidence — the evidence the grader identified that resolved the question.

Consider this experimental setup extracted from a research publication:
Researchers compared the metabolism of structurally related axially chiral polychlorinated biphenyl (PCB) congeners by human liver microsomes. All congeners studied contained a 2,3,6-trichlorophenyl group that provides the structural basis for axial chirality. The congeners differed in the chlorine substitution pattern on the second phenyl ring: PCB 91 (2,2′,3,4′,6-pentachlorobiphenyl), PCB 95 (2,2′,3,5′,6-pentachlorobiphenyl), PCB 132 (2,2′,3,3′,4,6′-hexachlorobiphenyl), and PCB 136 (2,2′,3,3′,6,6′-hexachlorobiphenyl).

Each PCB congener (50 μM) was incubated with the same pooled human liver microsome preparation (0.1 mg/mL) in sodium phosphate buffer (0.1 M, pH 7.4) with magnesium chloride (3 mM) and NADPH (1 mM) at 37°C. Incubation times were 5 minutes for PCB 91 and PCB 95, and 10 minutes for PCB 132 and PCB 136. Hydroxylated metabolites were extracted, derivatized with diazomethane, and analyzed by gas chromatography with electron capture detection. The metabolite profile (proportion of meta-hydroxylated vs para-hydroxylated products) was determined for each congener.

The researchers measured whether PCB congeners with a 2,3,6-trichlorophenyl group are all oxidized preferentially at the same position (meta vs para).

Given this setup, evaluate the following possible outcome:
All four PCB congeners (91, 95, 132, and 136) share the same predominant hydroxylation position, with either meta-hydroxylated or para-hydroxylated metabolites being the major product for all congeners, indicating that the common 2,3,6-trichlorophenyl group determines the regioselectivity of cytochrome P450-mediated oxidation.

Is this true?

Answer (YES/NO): NO